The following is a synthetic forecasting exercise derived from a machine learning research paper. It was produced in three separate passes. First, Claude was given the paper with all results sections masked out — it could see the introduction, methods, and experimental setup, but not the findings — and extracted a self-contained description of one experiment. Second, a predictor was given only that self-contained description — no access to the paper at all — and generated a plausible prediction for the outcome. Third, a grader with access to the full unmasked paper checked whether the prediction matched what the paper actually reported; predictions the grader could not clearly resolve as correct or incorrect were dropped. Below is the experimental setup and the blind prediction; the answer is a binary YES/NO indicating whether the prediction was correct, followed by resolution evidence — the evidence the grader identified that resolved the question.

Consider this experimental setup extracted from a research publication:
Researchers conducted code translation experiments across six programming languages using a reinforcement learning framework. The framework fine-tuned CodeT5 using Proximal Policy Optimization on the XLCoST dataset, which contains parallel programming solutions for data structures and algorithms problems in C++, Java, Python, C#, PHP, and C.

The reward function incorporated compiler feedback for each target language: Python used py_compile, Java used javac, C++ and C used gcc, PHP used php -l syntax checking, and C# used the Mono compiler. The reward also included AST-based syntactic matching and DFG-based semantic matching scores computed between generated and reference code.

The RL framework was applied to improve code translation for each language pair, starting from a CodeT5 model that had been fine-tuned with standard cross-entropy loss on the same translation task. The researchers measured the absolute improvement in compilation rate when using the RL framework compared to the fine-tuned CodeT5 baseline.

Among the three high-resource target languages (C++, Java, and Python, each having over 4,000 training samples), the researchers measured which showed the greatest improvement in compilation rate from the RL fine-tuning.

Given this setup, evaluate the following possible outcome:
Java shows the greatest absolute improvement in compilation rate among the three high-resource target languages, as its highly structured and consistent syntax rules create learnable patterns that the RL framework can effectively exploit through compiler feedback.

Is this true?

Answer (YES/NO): YES